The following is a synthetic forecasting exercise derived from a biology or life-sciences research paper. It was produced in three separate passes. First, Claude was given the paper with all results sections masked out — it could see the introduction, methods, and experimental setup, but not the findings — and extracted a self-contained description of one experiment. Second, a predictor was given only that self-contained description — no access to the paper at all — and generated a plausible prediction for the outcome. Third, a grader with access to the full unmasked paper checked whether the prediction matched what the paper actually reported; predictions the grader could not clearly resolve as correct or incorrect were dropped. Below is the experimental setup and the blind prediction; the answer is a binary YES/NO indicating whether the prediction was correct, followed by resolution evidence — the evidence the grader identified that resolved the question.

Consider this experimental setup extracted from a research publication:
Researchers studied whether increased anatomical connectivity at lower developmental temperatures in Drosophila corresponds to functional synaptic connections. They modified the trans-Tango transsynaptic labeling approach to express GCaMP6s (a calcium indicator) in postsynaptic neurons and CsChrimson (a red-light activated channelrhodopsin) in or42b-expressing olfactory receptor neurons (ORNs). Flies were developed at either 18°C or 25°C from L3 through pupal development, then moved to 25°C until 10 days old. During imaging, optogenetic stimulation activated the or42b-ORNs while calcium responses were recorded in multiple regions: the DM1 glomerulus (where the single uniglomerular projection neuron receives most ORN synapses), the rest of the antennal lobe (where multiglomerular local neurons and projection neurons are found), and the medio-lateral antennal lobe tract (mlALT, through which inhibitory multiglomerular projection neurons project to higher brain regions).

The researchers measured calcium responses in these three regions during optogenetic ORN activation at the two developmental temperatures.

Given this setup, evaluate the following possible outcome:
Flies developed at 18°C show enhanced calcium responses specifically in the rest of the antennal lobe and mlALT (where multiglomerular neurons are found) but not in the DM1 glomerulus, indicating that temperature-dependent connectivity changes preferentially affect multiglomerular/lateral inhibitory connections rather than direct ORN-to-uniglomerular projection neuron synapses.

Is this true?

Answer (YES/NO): YES